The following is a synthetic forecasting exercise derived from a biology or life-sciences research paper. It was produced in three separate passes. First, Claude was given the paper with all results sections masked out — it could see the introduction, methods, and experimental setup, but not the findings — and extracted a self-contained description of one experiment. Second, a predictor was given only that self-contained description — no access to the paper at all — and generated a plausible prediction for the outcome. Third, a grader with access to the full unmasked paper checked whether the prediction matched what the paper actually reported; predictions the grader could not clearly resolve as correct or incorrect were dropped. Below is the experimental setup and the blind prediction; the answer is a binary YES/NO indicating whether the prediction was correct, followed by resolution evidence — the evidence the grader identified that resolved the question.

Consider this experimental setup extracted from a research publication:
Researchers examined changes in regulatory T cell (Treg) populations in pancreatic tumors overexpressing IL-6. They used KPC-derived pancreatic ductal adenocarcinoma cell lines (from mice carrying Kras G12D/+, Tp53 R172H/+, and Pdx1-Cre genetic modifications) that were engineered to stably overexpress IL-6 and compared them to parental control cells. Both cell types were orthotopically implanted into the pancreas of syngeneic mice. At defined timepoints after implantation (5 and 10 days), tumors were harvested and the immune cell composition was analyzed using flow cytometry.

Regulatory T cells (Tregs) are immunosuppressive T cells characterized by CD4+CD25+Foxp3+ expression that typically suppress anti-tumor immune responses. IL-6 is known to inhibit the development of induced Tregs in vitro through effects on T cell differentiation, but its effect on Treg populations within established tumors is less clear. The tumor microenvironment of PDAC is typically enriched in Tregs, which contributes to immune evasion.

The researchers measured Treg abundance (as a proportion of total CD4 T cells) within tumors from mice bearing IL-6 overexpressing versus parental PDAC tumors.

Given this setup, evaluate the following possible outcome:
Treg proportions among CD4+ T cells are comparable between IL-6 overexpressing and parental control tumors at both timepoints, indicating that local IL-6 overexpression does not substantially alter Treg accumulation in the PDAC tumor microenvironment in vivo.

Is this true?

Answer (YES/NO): NO